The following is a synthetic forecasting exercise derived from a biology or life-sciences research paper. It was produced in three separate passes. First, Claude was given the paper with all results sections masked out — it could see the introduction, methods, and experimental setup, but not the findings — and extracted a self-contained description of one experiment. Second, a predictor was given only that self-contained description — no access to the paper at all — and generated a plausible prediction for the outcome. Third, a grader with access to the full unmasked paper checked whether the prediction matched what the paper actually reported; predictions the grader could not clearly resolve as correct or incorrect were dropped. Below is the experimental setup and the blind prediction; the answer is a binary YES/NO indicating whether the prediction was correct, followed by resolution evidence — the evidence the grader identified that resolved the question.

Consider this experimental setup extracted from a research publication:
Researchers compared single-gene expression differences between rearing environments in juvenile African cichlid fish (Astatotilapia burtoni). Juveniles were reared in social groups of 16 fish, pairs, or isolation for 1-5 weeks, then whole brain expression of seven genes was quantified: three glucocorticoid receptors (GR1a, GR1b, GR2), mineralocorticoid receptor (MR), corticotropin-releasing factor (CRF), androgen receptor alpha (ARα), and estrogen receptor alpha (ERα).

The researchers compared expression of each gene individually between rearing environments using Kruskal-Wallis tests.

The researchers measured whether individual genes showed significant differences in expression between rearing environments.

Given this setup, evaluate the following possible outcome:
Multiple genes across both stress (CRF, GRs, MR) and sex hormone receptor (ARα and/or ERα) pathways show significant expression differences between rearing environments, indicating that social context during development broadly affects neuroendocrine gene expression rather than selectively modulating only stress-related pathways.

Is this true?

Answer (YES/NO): NO